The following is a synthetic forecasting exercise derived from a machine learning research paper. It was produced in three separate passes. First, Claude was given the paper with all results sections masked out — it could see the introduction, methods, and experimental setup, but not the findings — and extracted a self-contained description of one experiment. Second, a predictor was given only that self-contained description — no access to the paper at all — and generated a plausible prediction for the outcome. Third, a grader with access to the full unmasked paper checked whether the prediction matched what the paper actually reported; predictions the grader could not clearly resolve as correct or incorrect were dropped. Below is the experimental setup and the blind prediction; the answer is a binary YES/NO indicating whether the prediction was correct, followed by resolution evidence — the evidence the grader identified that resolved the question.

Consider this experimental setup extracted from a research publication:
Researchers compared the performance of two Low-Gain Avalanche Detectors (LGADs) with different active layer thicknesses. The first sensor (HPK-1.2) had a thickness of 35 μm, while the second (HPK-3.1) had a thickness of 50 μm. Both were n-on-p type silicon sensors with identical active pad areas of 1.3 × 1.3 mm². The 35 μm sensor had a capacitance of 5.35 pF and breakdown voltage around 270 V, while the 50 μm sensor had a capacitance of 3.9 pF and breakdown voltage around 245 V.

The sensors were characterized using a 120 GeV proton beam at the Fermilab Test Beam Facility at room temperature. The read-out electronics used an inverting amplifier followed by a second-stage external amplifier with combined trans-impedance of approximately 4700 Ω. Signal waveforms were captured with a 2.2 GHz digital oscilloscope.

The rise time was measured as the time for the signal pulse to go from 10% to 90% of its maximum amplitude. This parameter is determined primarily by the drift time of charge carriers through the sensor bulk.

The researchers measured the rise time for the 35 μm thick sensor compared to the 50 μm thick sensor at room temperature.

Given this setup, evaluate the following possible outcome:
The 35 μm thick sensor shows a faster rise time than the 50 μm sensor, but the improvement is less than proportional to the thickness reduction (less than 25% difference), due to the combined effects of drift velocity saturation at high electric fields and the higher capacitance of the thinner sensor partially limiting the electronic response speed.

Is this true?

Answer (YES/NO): YES